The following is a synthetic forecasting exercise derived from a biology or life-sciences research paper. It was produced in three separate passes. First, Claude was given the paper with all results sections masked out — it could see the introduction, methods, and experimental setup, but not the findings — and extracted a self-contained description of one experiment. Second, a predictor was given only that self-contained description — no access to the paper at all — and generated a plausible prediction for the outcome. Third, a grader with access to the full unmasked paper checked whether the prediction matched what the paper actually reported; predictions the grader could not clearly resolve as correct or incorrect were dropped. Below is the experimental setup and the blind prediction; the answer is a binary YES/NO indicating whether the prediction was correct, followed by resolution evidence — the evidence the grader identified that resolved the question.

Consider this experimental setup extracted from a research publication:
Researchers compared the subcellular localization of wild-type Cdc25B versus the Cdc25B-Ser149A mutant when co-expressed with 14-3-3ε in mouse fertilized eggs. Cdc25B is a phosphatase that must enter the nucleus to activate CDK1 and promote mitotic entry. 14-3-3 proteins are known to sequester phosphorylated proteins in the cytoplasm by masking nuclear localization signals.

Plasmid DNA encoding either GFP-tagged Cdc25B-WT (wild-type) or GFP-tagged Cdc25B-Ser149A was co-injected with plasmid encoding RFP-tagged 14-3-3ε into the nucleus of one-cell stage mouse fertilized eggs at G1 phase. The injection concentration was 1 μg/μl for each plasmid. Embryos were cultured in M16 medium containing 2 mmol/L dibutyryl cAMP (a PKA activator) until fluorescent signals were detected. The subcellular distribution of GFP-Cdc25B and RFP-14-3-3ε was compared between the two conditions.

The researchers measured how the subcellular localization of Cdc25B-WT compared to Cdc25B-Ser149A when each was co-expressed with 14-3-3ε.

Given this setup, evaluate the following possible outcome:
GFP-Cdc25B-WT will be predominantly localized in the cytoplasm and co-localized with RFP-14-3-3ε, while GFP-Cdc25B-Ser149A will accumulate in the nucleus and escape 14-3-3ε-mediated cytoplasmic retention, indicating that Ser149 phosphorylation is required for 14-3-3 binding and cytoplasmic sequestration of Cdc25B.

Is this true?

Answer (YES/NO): YES